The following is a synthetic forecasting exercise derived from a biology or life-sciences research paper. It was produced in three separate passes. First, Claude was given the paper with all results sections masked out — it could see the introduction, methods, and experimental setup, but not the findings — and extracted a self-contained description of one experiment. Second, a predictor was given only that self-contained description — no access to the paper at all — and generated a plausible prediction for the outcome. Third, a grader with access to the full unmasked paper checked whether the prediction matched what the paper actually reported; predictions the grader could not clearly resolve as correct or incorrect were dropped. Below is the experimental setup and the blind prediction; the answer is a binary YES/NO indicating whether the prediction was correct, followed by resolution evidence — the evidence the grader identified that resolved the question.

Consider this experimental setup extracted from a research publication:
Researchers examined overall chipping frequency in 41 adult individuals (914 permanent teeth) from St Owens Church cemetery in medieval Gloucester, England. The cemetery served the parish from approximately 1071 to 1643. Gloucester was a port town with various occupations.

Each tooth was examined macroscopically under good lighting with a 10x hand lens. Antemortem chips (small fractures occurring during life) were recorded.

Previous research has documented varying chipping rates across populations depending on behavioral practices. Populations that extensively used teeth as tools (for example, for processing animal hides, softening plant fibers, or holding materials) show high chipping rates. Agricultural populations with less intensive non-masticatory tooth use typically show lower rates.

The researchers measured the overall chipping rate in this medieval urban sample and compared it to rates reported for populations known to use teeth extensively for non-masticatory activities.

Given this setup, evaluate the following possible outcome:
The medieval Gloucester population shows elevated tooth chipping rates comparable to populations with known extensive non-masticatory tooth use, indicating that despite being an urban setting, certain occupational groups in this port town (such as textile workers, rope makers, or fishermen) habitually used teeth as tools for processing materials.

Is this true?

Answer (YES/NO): NO